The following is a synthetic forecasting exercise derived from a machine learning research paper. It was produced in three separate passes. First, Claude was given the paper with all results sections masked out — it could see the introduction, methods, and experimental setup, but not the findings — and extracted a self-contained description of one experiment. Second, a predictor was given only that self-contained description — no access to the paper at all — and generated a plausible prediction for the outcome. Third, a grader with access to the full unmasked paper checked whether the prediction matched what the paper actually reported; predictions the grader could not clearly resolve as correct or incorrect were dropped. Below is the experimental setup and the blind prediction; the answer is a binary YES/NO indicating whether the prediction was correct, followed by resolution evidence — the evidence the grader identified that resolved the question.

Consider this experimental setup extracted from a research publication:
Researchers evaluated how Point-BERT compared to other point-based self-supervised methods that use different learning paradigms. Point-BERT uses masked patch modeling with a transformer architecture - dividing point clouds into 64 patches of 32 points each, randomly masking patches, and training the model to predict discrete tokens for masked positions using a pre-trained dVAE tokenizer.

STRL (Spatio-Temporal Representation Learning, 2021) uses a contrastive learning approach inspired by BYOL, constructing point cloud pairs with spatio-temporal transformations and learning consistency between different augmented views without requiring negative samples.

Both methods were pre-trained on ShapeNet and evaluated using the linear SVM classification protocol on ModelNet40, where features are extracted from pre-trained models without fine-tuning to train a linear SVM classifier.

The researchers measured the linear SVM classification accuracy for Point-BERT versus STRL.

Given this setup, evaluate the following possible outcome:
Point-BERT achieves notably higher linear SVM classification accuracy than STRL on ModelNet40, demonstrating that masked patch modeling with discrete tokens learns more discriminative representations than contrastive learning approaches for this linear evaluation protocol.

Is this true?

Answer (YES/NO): NO